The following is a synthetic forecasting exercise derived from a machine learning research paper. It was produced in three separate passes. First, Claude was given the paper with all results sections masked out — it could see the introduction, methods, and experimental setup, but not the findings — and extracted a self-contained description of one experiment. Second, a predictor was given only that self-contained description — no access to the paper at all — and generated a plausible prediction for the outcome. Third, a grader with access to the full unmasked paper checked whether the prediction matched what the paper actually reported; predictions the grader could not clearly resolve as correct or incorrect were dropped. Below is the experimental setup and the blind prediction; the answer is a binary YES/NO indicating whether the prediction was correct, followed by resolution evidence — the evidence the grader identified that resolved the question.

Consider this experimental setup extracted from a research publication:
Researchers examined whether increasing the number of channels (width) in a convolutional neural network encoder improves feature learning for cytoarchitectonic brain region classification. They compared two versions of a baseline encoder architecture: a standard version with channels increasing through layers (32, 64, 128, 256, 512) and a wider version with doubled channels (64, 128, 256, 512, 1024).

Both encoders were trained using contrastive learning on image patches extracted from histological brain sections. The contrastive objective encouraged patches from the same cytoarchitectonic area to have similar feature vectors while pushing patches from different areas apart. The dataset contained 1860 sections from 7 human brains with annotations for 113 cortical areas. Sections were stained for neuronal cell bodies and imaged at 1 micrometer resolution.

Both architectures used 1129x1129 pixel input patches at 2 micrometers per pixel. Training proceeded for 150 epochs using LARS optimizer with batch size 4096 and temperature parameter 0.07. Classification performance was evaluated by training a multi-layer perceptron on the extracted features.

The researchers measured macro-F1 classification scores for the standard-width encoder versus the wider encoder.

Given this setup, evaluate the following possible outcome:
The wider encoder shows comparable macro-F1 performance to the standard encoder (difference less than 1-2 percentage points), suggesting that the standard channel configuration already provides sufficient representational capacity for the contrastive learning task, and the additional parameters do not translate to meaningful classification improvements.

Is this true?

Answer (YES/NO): NO